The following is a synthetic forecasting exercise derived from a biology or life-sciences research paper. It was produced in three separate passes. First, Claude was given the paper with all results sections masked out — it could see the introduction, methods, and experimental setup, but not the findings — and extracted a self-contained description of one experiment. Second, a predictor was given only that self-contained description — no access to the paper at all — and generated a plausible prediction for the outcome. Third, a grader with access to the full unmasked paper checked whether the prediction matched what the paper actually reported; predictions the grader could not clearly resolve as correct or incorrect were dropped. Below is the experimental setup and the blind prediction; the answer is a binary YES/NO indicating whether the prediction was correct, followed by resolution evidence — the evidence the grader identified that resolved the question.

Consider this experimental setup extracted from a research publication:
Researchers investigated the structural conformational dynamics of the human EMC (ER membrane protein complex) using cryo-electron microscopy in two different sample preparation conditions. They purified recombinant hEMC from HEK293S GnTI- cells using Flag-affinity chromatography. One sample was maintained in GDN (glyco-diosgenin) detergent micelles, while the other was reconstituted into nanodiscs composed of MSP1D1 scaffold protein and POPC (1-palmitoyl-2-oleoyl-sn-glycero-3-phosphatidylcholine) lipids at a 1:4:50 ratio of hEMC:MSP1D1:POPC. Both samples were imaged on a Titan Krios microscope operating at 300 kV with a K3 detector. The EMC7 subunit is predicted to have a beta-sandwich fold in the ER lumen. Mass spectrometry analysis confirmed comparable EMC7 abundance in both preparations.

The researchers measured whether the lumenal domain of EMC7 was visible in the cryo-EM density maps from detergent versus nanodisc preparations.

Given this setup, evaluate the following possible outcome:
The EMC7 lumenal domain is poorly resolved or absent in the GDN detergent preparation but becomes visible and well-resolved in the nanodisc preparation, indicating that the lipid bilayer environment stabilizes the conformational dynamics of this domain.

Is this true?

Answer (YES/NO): NO